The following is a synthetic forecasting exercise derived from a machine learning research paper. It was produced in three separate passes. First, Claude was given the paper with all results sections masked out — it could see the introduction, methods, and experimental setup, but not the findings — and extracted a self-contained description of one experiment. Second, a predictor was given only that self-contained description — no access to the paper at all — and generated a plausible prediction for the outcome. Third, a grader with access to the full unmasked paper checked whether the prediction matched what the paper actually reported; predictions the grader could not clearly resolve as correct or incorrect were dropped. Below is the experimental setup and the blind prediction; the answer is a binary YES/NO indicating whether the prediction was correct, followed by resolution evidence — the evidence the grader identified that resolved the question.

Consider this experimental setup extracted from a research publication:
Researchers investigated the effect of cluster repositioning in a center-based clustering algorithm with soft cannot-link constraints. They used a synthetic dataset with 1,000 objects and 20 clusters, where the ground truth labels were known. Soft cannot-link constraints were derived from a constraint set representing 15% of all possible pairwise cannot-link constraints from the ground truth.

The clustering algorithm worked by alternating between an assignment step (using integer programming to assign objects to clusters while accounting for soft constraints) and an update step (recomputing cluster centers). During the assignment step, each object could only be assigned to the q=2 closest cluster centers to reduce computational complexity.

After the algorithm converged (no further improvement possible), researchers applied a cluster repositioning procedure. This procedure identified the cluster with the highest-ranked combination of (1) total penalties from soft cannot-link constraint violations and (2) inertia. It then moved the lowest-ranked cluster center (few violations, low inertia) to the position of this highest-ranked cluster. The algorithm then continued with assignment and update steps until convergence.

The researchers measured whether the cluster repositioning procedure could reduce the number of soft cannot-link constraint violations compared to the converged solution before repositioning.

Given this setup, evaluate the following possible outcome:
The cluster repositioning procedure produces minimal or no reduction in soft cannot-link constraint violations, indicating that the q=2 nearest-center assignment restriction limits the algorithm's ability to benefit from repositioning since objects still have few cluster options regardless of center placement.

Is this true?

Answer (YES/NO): NO